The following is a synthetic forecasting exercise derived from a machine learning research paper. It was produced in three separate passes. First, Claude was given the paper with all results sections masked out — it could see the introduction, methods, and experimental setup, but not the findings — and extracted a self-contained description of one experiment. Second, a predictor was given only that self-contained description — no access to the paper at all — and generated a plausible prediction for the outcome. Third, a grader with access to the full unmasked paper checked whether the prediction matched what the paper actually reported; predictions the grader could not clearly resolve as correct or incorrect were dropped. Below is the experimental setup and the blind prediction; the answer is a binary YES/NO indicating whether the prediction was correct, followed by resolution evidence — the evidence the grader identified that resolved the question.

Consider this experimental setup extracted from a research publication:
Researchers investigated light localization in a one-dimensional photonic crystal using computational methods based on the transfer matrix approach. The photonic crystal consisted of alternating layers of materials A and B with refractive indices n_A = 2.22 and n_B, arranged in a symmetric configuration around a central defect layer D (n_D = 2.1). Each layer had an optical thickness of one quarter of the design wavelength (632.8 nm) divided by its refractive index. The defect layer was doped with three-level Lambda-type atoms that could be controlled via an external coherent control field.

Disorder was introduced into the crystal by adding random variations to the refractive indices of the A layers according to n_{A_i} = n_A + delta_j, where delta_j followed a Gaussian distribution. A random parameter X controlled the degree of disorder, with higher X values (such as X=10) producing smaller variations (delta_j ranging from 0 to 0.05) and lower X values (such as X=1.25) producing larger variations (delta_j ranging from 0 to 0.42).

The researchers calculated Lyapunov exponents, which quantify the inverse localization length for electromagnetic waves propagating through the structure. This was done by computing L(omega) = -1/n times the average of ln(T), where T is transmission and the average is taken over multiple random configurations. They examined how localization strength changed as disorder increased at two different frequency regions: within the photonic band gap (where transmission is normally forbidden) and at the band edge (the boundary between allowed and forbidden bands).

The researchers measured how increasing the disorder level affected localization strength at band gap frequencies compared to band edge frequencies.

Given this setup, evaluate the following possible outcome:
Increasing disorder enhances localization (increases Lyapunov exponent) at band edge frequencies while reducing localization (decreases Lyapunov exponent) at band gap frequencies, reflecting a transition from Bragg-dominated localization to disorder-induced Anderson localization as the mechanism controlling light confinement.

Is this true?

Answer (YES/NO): NO